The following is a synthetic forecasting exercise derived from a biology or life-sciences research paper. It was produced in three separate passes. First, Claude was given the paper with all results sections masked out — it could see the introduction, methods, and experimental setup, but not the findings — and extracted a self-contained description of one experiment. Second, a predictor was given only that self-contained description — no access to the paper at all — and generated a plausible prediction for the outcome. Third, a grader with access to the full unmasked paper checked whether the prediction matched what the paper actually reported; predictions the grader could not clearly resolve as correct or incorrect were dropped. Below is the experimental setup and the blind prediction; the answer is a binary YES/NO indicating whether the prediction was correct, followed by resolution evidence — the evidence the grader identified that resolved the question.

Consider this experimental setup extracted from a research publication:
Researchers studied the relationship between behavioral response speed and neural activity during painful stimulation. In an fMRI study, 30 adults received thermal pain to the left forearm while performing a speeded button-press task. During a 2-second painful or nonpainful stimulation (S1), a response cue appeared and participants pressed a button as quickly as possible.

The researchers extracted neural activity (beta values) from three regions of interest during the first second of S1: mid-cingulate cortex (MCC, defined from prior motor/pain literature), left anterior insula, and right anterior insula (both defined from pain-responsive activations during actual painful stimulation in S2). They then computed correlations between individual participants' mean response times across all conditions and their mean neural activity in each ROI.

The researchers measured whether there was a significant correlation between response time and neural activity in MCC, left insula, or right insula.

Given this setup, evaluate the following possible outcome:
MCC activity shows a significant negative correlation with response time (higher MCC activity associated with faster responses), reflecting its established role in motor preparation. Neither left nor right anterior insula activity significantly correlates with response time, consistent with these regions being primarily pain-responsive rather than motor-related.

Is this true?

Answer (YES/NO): YES